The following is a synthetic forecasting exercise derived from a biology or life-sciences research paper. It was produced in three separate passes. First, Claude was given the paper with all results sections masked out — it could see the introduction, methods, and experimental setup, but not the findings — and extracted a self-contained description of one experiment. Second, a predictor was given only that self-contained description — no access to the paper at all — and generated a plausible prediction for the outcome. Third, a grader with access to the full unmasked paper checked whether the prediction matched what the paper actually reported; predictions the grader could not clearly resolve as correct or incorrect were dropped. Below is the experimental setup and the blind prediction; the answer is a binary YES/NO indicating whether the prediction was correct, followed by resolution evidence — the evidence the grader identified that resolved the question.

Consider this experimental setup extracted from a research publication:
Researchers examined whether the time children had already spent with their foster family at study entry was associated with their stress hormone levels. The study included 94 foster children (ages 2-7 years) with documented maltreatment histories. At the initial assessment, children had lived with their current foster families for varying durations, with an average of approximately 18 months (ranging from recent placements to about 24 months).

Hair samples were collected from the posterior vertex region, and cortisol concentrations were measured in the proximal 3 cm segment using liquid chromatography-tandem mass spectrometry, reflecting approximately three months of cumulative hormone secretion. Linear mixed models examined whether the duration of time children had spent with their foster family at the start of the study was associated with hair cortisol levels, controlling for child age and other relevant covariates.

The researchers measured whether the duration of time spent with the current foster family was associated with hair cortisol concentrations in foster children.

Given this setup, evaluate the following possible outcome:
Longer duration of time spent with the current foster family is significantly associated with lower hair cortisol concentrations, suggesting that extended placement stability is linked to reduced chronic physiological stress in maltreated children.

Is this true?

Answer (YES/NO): NO